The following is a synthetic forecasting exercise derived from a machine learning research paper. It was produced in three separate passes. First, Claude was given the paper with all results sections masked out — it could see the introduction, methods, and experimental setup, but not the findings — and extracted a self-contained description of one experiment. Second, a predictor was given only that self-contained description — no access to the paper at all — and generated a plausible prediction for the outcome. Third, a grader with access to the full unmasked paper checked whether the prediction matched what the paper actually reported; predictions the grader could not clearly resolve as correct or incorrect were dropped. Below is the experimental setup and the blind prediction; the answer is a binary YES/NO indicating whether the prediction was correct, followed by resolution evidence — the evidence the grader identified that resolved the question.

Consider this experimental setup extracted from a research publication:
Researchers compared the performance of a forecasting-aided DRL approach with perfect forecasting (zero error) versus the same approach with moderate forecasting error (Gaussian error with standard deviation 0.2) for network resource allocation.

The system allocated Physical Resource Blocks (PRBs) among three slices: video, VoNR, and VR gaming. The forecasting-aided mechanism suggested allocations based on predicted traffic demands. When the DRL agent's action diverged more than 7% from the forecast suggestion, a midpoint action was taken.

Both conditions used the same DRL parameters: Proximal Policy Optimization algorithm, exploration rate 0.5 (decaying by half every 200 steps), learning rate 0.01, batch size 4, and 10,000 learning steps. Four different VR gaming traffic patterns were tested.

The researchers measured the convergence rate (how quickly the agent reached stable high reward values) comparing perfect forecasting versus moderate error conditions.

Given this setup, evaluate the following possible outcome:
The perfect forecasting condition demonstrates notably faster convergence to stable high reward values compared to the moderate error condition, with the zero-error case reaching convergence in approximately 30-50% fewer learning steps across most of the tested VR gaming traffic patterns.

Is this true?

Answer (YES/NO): NO